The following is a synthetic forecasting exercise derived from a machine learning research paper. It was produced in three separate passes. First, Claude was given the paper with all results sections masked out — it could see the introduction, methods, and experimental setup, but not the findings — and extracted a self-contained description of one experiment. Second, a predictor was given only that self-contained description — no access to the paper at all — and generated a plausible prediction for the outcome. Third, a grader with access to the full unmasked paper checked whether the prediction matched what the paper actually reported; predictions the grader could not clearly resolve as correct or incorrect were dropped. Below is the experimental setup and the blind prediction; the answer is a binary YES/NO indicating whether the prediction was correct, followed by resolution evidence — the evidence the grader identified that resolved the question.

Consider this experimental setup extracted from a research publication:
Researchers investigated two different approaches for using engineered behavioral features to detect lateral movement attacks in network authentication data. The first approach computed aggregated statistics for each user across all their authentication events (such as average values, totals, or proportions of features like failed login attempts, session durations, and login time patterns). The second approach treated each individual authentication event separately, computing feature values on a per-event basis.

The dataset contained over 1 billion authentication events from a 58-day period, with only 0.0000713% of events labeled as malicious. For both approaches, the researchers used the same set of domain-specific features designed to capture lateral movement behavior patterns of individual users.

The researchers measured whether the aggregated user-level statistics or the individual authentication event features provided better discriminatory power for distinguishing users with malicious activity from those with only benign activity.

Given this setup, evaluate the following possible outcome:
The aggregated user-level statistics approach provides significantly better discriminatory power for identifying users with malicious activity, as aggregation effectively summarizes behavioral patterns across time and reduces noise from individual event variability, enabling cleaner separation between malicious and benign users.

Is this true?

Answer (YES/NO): NO